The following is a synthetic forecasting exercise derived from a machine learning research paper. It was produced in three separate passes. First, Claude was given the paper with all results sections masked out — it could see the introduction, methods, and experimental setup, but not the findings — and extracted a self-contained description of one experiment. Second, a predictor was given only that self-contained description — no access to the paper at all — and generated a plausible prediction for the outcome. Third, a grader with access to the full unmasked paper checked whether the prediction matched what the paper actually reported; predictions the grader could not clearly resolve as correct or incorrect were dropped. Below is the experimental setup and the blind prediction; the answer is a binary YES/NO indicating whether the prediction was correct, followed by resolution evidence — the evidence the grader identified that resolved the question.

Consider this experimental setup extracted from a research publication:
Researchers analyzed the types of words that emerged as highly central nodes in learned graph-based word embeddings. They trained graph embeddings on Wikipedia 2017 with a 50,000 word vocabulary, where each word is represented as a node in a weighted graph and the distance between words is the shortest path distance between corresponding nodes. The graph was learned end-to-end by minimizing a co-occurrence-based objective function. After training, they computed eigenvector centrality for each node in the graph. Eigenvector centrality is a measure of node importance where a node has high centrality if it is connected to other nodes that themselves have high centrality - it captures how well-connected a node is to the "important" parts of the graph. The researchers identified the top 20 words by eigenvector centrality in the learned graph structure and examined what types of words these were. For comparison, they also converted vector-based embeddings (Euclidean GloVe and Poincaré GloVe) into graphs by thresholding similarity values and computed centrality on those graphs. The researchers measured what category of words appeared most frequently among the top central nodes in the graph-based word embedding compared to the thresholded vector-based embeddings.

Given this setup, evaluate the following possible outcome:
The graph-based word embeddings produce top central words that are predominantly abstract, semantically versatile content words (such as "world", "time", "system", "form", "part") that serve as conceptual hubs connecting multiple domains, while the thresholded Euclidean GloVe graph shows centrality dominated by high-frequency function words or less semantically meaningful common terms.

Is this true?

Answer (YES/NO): NO